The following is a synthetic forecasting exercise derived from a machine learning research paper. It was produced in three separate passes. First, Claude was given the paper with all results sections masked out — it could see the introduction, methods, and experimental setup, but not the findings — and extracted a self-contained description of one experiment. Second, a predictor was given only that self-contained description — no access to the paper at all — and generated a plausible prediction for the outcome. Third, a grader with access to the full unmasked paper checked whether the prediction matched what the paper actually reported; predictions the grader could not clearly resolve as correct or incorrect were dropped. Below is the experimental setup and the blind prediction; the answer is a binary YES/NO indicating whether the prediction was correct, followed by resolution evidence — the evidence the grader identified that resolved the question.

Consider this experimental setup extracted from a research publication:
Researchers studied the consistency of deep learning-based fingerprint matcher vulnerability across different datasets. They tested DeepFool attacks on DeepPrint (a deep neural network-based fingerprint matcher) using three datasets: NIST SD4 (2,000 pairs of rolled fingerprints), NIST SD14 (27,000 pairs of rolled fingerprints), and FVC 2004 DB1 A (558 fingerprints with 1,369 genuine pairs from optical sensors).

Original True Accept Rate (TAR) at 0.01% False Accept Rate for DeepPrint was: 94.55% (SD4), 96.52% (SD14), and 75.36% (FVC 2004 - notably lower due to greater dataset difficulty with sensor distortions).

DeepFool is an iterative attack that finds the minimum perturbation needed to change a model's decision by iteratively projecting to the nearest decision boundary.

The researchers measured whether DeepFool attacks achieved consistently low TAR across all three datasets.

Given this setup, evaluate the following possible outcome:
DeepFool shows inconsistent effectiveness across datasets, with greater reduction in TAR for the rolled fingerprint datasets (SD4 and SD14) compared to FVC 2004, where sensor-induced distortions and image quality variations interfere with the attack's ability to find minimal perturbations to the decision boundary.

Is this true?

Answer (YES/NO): NO